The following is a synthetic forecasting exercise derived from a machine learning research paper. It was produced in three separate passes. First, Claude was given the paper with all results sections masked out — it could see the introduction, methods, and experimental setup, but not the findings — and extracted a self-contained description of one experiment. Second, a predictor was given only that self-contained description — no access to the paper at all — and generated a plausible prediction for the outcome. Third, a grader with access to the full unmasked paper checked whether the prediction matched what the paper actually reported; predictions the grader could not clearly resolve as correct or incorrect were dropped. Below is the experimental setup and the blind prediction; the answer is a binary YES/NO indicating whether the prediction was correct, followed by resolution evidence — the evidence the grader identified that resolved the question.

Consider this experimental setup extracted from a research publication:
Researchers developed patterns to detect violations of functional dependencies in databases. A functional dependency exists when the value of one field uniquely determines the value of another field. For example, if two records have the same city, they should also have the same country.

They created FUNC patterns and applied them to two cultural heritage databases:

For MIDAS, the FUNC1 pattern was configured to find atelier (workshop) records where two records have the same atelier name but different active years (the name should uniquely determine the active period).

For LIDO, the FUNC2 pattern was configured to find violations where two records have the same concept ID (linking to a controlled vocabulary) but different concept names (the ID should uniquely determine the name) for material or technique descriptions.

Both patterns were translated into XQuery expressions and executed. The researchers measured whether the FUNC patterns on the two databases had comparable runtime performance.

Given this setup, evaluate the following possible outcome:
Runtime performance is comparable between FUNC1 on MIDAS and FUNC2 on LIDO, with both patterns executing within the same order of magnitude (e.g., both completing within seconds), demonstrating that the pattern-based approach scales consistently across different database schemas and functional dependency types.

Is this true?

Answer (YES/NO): NO